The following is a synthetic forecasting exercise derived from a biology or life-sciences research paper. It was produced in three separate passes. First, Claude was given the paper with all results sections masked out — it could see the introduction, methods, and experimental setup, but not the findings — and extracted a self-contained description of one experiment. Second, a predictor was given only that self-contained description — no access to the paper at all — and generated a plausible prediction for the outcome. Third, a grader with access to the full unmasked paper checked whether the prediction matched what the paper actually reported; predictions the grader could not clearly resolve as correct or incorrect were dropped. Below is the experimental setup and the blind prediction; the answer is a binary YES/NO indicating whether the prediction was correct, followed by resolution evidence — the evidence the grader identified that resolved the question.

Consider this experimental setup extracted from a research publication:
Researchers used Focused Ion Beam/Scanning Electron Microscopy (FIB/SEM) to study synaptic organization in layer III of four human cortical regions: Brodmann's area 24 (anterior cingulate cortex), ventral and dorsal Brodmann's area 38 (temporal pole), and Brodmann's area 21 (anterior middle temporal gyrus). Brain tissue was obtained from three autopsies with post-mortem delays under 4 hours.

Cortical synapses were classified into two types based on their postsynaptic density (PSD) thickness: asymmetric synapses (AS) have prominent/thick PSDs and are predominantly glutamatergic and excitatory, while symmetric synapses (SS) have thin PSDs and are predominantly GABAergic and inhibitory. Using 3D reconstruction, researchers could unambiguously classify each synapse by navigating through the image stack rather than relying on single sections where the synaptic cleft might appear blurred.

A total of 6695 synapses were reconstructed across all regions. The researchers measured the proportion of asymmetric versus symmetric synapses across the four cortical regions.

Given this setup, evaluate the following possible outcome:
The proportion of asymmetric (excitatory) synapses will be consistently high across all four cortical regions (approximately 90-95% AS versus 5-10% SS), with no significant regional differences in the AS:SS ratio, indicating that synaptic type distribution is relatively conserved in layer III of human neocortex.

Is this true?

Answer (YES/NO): YES